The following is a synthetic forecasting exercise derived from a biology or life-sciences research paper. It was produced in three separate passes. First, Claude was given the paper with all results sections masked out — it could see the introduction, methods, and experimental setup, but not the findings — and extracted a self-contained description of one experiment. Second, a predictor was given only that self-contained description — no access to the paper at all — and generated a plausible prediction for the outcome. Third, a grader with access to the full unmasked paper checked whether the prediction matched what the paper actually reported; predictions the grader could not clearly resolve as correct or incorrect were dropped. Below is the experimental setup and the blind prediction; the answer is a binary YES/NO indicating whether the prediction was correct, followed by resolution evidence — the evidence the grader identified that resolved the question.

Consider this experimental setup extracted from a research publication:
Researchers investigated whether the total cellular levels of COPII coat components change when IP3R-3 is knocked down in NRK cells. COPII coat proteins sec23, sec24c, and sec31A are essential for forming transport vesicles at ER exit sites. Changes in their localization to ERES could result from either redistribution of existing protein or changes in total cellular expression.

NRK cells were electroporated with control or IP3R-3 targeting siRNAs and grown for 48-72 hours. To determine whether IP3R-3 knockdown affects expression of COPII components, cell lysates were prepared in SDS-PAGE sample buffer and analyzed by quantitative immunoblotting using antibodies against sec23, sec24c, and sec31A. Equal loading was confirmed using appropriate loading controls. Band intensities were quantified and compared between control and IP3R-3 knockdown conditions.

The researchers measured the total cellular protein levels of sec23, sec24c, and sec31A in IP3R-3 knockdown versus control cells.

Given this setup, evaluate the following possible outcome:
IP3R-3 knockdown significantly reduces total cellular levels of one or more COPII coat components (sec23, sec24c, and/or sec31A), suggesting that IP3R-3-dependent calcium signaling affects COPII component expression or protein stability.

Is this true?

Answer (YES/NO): NO